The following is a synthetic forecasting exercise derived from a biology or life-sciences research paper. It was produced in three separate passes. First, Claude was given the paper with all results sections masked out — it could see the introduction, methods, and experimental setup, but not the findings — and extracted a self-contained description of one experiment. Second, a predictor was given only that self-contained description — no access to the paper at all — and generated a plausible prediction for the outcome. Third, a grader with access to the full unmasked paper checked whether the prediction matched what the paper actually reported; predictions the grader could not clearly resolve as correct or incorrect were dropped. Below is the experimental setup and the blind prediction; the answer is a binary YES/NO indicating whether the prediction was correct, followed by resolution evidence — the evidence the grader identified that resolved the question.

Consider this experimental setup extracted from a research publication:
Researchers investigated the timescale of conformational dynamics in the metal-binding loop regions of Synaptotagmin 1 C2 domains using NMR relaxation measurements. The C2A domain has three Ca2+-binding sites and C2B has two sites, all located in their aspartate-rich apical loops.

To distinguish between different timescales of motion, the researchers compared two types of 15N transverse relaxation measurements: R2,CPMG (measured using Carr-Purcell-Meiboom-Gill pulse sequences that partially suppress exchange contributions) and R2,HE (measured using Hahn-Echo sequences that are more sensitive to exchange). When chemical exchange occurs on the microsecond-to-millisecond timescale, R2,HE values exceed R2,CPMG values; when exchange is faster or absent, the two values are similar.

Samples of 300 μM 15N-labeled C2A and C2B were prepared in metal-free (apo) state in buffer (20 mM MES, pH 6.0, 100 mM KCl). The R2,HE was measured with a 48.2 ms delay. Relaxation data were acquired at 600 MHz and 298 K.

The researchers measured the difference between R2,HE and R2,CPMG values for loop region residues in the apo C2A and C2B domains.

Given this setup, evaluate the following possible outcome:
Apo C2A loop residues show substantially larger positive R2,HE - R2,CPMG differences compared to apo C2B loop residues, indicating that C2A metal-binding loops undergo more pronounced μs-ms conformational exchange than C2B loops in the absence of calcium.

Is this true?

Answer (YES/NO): NO